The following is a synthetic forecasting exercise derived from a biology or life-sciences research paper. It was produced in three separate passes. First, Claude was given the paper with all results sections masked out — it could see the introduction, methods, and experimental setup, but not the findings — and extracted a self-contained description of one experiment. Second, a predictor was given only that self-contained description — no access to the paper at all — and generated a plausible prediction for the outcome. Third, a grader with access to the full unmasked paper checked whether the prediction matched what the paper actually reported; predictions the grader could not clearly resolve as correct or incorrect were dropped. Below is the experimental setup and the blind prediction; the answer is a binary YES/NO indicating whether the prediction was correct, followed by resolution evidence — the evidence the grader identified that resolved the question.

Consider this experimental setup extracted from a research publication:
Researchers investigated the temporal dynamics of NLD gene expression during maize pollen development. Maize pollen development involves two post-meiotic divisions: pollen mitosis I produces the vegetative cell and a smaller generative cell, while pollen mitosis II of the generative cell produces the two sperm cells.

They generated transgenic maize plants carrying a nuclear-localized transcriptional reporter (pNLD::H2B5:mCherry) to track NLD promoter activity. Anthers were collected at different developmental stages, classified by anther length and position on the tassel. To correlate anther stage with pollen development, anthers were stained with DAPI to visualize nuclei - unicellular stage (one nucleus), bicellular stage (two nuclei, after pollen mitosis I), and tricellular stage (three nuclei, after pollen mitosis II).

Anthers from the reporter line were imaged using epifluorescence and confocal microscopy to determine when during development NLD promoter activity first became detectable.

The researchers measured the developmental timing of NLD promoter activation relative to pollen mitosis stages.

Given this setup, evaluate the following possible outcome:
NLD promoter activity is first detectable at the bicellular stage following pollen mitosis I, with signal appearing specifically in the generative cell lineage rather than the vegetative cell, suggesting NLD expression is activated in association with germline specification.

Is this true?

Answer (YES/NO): NO